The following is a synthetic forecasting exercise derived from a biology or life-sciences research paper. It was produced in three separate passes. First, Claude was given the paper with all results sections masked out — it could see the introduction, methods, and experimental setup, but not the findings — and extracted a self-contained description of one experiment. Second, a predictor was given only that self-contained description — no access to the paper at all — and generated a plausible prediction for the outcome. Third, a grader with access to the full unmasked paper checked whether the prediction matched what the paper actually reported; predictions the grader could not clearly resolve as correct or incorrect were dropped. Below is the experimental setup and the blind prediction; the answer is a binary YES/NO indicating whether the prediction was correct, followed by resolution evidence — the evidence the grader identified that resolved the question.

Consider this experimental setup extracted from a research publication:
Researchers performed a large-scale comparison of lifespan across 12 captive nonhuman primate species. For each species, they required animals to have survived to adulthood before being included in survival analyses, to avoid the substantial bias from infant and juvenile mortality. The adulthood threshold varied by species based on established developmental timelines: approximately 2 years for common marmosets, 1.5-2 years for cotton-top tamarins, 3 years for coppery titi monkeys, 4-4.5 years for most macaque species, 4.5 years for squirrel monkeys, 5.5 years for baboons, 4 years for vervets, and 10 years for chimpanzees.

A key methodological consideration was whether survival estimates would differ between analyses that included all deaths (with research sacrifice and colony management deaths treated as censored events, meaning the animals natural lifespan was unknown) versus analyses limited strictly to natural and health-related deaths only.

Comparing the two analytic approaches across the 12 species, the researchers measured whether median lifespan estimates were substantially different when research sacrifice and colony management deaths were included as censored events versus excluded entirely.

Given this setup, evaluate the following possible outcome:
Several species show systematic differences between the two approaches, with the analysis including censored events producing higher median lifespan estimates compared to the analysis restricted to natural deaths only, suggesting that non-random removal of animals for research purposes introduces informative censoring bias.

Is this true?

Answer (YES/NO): YES